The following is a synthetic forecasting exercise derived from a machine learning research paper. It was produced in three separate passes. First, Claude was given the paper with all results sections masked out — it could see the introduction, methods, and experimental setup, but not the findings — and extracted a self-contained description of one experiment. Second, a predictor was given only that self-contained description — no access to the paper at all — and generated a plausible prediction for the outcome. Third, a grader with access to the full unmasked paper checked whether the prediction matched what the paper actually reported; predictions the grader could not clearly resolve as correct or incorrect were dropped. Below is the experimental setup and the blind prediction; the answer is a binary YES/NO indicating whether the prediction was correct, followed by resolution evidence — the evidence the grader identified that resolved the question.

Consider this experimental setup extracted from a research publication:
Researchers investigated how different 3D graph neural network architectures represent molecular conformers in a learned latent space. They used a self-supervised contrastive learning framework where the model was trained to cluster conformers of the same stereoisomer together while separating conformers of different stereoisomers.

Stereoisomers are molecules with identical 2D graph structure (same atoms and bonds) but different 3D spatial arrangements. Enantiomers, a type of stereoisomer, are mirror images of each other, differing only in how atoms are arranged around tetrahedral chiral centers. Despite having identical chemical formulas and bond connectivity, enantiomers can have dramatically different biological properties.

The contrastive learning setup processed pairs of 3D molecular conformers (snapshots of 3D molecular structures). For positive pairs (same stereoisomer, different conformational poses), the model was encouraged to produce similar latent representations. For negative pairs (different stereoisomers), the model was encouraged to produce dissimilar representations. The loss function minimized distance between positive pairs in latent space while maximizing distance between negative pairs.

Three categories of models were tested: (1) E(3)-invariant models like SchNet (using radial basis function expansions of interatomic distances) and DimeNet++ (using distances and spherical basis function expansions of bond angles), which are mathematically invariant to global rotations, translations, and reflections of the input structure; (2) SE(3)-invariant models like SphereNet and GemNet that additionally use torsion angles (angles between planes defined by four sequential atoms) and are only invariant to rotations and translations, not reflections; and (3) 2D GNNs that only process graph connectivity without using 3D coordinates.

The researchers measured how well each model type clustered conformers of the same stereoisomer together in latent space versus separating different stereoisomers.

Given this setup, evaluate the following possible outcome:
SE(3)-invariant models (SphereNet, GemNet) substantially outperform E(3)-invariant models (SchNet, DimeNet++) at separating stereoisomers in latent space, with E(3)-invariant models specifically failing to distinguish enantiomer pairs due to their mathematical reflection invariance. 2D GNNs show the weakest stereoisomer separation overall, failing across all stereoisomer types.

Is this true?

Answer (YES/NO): NO